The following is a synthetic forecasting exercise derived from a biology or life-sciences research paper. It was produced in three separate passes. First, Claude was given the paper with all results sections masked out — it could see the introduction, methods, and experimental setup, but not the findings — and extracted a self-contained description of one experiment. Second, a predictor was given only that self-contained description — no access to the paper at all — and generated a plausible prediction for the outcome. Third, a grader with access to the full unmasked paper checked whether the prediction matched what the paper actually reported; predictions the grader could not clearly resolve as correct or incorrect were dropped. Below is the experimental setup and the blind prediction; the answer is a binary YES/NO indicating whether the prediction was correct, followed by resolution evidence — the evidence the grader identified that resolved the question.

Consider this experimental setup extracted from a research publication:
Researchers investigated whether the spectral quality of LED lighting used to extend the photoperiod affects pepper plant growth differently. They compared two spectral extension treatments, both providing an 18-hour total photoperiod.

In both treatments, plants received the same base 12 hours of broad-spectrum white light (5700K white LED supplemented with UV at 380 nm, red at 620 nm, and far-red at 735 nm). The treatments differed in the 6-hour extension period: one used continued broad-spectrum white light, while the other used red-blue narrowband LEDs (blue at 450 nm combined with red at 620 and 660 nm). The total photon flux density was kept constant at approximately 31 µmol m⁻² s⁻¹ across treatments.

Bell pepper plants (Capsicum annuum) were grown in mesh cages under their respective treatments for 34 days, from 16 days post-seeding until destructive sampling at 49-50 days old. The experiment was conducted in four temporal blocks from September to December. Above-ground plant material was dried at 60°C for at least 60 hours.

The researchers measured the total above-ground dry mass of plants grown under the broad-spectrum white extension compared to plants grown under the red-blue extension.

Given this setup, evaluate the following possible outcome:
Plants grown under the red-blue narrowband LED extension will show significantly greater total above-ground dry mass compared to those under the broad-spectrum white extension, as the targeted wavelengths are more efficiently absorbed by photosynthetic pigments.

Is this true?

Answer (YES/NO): NO